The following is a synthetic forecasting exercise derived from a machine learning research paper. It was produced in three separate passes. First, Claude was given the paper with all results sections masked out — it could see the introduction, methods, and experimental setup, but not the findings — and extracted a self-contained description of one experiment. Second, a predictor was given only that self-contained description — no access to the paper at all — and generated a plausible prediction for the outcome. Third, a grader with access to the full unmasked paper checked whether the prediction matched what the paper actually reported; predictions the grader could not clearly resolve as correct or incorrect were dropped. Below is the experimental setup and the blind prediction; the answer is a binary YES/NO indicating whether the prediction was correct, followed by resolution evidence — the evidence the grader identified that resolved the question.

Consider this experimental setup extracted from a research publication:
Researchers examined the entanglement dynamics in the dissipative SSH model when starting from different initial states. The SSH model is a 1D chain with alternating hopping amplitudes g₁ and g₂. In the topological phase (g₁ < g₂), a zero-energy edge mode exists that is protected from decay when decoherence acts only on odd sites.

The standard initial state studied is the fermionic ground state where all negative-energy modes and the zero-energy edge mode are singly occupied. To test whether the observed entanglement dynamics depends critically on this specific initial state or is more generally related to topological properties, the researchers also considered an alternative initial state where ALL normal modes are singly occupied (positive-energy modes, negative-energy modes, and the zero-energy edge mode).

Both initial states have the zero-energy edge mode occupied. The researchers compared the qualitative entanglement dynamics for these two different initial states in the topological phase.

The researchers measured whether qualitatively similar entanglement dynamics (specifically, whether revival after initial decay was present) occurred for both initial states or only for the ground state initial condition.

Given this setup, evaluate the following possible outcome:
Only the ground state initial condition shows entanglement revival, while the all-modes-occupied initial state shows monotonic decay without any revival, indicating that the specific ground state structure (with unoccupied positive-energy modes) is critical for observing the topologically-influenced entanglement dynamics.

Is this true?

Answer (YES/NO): NO